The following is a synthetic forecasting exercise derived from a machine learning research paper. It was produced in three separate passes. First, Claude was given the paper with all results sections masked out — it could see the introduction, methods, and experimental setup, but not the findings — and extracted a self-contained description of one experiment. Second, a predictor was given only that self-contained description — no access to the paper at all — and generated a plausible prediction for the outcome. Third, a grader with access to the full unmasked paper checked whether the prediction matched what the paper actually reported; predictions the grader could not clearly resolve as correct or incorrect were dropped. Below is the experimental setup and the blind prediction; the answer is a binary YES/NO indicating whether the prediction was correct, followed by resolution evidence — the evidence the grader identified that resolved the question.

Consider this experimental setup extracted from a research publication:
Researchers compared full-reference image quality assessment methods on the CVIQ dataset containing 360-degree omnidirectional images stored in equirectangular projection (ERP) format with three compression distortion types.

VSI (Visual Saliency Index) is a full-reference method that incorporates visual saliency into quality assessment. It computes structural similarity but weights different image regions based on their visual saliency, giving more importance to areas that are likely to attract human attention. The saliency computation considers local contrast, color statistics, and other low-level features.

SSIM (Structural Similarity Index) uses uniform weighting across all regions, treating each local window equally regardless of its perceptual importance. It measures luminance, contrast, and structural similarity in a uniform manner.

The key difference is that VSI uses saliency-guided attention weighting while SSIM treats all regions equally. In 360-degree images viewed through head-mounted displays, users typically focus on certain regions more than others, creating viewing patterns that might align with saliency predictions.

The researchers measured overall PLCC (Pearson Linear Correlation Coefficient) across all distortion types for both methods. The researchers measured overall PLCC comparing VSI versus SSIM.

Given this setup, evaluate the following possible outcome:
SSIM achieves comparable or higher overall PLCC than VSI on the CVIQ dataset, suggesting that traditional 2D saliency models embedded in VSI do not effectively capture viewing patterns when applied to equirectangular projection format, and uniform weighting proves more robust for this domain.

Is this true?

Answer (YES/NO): YES